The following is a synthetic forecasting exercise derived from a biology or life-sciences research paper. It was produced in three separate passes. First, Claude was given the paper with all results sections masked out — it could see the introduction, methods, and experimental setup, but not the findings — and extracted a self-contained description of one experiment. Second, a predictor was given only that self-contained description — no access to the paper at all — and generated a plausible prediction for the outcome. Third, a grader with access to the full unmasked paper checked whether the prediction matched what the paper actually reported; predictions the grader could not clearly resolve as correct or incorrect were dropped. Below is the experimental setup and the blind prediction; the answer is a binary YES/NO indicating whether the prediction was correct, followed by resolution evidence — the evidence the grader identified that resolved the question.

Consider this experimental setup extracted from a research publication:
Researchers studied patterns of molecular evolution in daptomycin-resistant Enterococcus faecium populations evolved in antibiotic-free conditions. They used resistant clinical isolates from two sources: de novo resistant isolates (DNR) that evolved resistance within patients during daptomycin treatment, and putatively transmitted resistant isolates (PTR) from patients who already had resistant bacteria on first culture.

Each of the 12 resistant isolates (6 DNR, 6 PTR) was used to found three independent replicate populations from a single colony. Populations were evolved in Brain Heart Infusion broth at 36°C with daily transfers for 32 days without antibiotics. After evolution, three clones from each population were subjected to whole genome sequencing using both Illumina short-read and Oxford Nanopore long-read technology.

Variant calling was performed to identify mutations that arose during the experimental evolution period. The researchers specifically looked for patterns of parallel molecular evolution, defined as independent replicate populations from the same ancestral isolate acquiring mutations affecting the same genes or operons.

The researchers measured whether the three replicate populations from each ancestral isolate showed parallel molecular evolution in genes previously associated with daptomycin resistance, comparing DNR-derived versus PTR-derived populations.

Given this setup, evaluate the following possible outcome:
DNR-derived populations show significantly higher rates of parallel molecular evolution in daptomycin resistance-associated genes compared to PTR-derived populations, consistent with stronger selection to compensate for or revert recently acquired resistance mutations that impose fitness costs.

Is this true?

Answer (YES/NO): YES